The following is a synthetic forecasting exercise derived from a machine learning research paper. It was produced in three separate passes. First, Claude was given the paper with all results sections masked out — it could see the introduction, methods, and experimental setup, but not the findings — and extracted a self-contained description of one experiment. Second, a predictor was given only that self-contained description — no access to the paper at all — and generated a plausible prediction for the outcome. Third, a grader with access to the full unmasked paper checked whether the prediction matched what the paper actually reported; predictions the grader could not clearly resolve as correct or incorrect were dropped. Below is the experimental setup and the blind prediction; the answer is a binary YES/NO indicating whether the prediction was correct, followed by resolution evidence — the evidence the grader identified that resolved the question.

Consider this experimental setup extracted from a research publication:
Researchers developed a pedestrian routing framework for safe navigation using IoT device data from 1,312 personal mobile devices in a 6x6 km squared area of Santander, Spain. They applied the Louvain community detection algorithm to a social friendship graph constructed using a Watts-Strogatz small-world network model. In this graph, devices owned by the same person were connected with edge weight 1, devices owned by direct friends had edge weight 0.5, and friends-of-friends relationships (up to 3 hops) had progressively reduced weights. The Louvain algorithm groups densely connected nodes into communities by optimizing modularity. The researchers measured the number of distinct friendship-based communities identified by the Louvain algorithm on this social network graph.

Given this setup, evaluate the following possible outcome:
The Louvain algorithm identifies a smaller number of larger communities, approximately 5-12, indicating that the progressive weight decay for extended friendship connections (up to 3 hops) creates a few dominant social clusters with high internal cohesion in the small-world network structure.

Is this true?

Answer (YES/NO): YES